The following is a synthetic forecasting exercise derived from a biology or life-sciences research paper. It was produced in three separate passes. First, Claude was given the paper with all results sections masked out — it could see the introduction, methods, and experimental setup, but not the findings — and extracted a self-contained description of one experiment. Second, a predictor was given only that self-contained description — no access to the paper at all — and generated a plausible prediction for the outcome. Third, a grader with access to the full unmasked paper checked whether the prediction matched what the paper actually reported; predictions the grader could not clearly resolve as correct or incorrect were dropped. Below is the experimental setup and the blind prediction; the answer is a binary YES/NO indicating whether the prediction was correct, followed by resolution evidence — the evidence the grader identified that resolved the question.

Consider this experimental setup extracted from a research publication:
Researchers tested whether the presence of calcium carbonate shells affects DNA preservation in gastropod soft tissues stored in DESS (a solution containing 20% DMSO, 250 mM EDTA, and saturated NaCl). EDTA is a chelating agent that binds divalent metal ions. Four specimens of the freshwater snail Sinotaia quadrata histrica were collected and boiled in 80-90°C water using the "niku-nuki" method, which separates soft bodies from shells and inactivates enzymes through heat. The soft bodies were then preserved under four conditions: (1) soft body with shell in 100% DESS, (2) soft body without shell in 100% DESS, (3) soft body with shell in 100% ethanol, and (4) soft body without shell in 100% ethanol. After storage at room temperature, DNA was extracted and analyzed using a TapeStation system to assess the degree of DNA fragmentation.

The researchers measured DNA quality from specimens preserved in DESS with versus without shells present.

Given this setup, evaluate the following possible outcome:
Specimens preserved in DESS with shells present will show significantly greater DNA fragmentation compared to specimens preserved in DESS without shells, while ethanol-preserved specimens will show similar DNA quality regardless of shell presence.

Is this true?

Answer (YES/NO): YES